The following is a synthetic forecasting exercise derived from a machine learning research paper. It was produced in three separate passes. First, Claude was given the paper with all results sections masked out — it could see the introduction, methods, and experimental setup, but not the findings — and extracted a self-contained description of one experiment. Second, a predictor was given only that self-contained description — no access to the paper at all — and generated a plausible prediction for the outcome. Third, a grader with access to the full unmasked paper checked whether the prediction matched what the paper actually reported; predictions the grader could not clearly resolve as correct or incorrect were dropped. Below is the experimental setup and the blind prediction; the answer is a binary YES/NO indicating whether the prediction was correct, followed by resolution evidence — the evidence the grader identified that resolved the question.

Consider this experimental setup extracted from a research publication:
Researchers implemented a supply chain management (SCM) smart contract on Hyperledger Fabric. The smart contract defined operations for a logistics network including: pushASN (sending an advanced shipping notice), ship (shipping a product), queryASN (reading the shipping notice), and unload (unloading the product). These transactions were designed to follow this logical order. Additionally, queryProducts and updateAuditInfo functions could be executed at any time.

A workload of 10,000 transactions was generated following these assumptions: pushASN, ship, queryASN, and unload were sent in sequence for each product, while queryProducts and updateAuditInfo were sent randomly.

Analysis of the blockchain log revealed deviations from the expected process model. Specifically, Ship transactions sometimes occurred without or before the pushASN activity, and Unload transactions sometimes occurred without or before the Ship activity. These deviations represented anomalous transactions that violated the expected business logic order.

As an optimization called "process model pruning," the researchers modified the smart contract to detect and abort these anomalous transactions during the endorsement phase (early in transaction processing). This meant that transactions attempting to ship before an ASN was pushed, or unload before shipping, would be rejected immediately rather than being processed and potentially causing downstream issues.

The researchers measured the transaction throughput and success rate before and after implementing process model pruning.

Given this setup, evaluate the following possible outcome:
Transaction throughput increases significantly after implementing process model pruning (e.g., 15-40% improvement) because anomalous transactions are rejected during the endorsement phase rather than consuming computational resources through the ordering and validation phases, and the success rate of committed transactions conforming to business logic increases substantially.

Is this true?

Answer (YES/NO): YES